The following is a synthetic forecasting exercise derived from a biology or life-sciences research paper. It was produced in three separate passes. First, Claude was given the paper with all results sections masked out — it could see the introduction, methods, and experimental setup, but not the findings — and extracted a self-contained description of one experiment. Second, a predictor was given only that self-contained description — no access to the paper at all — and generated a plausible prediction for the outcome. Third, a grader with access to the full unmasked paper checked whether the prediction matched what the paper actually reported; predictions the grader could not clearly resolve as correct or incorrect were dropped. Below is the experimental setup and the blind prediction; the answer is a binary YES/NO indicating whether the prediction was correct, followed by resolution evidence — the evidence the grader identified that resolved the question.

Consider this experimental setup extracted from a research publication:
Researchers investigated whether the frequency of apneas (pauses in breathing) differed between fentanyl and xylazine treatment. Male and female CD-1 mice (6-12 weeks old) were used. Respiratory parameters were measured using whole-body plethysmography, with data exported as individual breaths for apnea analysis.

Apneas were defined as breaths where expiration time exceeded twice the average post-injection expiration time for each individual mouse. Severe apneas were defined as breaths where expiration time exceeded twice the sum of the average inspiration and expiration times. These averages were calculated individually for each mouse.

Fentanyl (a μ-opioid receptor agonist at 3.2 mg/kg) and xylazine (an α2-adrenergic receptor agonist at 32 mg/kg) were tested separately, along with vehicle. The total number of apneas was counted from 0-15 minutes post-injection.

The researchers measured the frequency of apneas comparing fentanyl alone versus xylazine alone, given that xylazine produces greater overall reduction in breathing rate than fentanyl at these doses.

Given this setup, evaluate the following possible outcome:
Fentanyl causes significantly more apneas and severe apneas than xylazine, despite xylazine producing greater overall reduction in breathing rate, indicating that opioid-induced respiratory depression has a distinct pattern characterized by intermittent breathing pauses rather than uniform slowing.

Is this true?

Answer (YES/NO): YES